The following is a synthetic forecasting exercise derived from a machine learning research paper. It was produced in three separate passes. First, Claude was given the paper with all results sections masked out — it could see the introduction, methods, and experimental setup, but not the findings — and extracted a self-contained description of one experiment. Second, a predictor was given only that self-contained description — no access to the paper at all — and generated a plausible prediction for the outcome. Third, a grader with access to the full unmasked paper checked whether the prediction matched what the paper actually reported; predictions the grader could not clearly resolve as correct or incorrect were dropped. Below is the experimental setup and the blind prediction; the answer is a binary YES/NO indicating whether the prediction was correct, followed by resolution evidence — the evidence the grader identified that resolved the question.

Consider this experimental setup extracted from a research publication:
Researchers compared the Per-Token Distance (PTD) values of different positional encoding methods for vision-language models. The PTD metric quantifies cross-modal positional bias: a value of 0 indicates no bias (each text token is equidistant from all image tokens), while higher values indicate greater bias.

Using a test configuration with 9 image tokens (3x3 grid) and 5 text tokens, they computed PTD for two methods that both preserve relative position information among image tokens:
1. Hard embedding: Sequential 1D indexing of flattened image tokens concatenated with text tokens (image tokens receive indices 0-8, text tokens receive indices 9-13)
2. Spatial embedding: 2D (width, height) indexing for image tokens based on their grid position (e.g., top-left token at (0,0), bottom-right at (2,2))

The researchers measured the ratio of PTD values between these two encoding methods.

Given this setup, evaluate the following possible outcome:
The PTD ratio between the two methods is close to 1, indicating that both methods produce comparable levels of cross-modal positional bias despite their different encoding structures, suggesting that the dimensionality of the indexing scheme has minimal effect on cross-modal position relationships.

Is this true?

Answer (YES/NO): NO